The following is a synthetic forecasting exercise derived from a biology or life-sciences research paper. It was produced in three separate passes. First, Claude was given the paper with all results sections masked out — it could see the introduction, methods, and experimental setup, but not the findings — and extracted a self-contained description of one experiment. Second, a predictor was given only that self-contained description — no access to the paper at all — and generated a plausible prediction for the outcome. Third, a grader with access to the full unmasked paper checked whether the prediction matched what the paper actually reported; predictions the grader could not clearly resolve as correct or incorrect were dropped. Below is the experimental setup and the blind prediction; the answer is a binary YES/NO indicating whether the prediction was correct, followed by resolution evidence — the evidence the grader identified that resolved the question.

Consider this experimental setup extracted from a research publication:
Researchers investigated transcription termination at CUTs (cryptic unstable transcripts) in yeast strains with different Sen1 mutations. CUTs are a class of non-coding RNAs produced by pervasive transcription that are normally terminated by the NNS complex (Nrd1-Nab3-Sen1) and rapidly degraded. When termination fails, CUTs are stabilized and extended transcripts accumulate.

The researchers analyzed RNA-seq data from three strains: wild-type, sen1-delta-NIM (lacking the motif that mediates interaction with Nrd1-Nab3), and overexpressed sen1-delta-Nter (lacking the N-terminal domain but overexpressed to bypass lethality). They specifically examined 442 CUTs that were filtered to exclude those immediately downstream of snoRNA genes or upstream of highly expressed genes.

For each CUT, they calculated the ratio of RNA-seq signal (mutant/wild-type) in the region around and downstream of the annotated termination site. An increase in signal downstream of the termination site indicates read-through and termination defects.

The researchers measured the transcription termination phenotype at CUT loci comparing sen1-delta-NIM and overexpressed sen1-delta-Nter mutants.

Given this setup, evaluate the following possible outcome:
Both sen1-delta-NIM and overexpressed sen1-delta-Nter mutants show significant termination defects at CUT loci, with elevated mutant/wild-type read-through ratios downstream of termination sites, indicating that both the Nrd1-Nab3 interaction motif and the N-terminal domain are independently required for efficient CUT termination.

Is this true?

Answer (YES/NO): NO